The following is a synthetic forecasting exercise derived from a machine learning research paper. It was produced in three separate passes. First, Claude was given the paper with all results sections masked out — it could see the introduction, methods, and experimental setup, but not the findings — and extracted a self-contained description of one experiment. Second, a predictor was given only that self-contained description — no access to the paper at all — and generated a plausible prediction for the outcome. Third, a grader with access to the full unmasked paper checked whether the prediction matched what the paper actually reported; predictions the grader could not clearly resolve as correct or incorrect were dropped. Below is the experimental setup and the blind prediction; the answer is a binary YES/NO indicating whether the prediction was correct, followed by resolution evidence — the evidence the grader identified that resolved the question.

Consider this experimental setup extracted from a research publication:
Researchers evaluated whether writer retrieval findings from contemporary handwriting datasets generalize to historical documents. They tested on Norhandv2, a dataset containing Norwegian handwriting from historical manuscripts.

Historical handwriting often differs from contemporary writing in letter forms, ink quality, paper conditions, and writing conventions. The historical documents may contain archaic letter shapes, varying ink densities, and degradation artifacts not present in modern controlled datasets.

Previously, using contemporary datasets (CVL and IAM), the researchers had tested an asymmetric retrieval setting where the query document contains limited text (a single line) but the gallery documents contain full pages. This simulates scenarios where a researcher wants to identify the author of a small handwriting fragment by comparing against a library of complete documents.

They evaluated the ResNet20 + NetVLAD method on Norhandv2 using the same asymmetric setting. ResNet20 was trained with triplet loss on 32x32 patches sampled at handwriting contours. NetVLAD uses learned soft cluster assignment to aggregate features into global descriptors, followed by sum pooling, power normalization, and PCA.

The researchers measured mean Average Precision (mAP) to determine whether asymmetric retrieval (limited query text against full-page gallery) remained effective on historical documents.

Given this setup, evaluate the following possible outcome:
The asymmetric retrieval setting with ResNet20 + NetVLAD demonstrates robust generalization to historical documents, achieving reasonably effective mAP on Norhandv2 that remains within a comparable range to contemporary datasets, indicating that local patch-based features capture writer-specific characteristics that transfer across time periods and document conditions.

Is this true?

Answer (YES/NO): NO